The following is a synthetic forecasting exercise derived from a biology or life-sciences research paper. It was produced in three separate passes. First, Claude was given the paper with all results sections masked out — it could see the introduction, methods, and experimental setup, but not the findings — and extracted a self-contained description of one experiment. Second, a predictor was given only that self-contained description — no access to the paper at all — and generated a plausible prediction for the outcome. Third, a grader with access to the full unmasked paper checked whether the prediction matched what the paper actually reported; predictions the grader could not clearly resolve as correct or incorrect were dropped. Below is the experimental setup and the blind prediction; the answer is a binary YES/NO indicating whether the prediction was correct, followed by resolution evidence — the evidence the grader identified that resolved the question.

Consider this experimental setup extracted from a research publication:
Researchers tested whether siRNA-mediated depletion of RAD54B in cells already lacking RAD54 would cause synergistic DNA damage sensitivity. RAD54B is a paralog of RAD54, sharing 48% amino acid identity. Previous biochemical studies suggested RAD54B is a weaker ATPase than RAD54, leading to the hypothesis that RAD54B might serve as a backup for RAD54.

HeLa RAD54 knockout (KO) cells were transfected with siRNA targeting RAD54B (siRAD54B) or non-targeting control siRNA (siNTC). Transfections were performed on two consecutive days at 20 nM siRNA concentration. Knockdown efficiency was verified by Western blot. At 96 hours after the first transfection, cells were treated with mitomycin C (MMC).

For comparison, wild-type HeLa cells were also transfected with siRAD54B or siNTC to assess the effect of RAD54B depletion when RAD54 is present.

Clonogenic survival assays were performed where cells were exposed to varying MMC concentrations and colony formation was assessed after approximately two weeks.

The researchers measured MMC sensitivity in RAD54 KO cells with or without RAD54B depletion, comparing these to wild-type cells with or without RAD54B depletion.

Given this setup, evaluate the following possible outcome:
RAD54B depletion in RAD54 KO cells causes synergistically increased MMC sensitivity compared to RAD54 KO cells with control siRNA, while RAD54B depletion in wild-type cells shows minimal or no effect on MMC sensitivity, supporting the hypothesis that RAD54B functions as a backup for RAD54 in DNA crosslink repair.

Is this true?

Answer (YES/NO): YES